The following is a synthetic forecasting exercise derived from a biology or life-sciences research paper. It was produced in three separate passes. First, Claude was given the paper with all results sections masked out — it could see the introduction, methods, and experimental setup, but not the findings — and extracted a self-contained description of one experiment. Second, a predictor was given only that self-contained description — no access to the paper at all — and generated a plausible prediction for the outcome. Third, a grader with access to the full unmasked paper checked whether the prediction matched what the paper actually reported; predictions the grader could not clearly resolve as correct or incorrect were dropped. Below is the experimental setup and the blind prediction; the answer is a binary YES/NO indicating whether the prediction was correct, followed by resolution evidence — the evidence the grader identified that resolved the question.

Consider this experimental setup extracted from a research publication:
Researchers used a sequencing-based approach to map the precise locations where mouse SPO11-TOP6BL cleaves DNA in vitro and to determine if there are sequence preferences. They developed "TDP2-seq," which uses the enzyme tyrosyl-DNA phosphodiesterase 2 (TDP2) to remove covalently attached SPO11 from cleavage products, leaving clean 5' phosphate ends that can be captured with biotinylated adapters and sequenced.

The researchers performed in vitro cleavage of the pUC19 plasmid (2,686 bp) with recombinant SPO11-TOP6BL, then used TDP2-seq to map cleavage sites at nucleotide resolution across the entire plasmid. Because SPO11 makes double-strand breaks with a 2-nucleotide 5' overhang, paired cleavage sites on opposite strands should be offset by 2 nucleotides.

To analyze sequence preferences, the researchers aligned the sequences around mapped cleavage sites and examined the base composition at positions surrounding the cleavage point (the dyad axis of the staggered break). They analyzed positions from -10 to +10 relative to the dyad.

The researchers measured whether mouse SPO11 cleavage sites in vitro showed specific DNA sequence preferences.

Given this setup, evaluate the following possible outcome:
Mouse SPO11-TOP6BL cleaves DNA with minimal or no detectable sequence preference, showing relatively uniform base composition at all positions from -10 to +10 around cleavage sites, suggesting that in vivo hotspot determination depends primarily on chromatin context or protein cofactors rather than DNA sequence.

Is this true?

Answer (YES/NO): NO